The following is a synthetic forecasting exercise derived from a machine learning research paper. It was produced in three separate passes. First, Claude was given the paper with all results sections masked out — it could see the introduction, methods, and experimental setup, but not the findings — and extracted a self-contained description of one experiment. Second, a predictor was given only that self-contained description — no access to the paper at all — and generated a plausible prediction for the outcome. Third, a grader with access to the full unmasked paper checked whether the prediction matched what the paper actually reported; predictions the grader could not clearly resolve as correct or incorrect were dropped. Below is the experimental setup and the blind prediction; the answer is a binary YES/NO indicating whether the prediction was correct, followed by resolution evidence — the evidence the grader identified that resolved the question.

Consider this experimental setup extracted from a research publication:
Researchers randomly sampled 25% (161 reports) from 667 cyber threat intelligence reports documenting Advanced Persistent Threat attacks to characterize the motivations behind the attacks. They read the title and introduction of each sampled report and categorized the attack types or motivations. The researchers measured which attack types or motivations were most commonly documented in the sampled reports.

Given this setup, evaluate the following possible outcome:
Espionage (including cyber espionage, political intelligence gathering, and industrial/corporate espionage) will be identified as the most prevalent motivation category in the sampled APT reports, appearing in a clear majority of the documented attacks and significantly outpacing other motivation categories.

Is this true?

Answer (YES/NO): NO